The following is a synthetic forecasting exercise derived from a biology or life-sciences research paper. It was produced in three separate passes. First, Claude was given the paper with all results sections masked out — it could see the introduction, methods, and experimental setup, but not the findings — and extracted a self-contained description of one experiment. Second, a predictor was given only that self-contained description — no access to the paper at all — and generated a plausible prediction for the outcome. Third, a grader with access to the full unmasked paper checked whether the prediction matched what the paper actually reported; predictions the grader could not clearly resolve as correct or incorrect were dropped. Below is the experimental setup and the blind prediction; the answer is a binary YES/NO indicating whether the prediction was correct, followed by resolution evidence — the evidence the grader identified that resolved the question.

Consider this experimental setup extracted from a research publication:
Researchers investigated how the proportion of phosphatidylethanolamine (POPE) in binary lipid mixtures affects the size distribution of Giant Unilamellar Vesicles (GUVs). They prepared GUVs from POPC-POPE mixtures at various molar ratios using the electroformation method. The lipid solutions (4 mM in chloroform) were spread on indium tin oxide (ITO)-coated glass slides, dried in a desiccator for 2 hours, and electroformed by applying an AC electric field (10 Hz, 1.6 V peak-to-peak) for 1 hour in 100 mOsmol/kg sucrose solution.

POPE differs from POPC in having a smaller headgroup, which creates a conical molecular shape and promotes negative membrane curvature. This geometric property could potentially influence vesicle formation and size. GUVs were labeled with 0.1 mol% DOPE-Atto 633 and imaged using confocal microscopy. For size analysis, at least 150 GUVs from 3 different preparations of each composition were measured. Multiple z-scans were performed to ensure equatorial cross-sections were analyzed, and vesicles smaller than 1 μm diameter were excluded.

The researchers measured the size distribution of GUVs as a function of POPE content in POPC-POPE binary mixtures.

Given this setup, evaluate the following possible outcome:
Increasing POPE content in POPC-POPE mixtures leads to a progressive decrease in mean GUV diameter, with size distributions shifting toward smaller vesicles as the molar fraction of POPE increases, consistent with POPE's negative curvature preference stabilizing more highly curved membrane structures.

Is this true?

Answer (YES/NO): YES